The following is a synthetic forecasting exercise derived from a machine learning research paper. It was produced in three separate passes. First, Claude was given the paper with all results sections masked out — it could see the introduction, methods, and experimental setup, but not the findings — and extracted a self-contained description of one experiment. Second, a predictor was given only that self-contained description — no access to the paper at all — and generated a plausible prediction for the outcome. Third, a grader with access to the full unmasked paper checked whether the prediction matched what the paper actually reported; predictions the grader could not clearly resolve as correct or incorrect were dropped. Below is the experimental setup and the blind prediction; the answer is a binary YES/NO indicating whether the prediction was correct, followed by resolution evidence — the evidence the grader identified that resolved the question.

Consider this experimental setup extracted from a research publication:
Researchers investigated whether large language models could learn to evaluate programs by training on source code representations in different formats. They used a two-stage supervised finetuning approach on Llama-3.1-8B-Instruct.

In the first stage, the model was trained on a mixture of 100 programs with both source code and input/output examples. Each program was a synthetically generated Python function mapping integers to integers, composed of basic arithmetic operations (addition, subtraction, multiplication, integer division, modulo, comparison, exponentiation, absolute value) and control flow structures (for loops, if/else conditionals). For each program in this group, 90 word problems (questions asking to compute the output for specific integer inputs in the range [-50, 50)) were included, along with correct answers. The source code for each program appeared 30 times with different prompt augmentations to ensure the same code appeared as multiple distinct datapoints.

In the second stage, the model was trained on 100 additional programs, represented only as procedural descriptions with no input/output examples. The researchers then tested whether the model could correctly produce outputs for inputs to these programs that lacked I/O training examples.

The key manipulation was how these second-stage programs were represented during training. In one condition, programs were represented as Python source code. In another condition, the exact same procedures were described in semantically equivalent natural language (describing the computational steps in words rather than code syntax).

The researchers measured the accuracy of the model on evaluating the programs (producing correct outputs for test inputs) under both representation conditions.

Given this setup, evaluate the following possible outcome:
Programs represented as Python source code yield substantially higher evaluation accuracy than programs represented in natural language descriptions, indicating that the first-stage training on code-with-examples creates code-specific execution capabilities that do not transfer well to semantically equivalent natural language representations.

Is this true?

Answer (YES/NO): YES